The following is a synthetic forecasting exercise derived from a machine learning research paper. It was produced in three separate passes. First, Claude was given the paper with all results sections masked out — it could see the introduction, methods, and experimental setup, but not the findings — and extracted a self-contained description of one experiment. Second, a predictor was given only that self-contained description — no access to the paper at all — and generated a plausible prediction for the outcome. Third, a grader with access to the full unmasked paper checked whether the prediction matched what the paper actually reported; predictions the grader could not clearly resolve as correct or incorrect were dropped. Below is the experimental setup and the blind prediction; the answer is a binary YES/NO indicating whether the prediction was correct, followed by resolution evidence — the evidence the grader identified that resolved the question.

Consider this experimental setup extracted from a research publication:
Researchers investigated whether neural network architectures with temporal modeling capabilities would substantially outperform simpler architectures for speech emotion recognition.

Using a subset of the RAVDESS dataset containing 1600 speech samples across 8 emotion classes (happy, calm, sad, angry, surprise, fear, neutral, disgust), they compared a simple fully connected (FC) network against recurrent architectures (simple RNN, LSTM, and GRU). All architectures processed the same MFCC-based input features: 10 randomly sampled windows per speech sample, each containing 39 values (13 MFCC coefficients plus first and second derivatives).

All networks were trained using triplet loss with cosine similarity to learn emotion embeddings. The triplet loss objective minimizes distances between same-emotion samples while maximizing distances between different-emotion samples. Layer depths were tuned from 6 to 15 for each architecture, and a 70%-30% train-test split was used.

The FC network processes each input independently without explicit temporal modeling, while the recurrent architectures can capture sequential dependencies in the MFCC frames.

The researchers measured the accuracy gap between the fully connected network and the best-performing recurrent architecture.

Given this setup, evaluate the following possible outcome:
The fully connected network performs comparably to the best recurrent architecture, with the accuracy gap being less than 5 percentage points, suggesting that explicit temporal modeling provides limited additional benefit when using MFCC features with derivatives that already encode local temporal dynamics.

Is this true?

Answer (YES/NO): NO